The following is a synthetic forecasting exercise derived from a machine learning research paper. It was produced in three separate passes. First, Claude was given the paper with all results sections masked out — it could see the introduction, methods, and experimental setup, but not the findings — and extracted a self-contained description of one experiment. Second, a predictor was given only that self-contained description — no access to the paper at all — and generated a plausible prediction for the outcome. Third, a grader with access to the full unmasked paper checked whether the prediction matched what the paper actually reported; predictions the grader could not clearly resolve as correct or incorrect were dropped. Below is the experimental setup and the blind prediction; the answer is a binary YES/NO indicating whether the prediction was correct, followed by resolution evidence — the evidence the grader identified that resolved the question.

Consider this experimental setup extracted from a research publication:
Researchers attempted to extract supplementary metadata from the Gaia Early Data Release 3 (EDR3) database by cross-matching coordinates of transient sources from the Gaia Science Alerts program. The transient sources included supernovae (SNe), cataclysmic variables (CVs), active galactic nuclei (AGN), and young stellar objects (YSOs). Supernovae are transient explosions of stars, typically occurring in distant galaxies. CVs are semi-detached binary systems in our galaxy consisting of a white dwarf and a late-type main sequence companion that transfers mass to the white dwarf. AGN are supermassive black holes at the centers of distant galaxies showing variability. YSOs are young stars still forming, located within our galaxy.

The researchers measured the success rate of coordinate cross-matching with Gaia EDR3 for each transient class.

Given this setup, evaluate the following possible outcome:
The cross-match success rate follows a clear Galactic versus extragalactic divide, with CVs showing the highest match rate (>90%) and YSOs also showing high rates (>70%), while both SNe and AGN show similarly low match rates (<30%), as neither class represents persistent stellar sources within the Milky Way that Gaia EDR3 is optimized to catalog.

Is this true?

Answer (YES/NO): NO